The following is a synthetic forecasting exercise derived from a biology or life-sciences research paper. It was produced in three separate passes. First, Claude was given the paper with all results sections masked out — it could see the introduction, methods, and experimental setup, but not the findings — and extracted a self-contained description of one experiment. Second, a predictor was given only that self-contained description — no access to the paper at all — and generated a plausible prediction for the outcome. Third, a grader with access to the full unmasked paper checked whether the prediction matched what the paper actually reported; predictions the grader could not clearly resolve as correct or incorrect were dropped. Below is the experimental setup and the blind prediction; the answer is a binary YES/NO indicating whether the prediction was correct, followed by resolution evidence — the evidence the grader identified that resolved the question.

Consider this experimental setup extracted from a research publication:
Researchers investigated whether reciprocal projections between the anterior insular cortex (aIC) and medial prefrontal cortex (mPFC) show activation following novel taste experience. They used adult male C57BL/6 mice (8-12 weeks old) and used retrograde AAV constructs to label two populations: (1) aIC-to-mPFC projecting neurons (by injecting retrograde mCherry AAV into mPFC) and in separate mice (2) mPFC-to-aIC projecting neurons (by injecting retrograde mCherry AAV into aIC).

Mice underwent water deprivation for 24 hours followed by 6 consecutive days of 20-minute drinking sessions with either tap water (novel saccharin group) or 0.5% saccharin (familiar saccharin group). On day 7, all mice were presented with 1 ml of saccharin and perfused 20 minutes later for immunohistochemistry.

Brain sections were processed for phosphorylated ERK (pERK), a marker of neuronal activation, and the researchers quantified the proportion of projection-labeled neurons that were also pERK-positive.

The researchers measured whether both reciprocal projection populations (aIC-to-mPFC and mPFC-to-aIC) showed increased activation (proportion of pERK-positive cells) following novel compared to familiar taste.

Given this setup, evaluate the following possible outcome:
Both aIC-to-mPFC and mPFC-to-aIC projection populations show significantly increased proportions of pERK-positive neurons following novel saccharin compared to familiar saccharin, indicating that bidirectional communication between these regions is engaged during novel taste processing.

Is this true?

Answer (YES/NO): YES